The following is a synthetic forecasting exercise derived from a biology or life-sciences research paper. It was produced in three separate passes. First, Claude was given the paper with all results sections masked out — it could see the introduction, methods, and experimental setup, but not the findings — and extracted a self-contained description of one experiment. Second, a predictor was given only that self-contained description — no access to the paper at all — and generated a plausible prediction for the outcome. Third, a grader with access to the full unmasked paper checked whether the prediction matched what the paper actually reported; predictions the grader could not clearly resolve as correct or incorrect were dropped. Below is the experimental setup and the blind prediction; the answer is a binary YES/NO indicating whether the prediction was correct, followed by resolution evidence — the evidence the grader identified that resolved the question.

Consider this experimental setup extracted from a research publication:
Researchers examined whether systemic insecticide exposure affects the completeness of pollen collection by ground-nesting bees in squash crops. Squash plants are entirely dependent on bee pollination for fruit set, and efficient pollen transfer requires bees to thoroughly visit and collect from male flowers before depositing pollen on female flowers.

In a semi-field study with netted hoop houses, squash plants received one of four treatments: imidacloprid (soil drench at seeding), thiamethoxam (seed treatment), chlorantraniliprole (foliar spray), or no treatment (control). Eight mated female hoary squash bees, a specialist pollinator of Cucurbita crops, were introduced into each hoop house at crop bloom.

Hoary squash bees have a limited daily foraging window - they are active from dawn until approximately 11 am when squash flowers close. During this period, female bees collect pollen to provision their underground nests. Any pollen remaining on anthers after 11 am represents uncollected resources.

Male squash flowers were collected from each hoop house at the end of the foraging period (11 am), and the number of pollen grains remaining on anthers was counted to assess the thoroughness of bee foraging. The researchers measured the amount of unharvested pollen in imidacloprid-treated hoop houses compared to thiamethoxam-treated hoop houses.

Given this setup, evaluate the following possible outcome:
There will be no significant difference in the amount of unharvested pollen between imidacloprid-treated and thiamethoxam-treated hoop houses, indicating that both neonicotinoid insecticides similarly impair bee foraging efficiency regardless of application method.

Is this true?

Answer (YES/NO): NO